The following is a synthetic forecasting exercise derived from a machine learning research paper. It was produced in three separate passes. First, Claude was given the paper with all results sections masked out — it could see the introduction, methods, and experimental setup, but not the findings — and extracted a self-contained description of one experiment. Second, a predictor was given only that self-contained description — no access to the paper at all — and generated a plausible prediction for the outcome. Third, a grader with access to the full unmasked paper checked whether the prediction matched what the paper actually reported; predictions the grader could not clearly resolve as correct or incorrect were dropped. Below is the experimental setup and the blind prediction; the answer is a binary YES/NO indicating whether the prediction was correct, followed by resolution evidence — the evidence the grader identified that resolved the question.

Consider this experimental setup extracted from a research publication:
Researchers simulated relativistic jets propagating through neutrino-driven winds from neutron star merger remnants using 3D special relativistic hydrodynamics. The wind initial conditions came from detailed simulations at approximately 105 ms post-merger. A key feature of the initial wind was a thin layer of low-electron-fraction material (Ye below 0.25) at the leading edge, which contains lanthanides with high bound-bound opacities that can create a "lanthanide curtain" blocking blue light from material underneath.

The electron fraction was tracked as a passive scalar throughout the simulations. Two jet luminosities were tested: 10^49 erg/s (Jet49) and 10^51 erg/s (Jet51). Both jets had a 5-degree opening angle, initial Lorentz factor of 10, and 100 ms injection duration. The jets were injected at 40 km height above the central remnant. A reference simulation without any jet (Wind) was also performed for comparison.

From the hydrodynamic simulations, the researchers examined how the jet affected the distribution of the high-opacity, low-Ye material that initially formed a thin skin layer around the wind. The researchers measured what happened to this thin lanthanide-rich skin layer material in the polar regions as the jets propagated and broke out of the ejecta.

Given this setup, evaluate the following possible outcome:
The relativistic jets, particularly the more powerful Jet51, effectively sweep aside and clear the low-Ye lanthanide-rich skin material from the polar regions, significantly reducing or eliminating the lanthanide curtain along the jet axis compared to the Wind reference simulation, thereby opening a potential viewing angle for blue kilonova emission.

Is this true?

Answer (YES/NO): YES